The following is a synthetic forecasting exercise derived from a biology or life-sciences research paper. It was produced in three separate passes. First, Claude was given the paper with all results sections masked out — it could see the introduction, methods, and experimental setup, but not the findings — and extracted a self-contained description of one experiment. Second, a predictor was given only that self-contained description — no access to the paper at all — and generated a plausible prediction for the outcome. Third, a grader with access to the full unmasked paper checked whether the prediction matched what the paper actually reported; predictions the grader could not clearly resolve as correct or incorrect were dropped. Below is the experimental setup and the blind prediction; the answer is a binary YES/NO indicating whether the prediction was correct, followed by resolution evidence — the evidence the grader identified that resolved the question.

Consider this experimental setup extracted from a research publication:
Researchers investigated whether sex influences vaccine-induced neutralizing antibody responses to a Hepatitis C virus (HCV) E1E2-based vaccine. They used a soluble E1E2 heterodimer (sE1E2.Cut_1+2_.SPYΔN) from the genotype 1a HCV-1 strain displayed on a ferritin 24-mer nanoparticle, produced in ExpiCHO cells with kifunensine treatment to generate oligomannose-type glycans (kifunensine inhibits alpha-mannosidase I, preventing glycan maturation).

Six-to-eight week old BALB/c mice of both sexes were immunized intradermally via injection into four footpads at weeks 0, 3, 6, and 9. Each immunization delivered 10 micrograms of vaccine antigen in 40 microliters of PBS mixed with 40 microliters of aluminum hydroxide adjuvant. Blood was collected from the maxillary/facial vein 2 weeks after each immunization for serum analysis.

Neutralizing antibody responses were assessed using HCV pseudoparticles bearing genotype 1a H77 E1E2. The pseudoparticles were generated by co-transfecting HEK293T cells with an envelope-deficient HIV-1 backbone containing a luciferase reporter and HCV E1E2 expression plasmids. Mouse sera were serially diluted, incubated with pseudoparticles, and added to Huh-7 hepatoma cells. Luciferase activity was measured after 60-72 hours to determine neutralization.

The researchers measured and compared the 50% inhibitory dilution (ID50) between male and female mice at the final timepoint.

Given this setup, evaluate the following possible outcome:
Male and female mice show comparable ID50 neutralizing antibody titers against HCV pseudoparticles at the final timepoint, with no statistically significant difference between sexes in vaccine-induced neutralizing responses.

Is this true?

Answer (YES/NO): NO